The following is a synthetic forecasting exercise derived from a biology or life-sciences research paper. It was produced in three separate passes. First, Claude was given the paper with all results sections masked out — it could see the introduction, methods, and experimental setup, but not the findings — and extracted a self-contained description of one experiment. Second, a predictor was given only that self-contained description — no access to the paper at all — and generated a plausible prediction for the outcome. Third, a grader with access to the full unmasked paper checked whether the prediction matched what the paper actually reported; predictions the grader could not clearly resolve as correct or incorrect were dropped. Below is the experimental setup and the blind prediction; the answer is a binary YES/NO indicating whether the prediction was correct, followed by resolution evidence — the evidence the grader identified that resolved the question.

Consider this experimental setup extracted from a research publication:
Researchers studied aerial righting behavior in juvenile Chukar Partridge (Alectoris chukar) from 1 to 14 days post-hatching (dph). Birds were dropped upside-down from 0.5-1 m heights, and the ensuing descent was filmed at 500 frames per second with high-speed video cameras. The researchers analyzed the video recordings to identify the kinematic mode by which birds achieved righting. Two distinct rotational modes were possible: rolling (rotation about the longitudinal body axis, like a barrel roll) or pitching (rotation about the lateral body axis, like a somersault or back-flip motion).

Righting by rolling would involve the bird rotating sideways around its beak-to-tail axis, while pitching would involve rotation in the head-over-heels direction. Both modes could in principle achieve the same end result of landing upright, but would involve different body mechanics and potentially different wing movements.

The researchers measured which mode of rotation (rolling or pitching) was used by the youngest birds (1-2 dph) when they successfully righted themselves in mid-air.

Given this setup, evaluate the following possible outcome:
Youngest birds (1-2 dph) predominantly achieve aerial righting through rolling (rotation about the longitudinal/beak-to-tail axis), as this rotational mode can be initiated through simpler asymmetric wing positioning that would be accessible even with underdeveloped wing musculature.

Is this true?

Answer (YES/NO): YES